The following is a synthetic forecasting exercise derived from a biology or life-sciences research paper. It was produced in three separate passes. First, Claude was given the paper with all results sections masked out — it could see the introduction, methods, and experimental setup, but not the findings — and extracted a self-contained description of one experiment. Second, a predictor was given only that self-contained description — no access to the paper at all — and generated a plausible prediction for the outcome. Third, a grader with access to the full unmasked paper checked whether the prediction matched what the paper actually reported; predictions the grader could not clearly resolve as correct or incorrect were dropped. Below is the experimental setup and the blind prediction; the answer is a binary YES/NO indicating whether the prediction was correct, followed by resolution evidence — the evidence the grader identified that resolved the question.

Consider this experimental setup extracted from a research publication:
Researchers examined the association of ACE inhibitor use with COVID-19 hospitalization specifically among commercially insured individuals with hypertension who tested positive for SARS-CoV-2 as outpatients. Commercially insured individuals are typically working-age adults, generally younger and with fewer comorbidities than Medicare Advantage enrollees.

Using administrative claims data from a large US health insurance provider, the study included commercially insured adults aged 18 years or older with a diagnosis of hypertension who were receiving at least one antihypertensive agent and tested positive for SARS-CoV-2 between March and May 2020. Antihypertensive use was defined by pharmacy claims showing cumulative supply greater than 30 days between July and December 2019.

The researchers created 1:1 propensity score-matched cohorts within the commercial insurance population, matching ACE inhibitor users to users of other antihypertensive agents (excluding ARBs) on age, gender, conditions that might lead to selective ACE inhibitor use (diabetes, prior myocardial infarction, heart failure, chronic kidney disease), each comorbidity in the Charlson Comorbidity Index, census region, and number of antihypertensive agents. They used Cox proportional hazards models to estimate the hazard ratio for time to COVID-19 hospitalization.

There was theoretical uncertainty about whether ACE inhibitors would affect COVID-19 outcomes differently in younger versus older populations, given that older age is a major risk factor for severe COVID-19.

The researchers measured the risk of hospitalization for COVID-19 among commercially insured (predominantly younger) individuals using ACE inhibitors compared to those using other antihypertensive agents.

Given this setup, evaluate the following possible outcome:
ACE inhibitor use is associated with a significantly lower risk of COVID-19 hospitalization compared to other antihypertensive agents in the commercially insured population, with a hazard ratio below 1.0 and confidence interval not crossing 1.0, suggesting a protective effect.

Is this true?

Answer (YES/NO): NO